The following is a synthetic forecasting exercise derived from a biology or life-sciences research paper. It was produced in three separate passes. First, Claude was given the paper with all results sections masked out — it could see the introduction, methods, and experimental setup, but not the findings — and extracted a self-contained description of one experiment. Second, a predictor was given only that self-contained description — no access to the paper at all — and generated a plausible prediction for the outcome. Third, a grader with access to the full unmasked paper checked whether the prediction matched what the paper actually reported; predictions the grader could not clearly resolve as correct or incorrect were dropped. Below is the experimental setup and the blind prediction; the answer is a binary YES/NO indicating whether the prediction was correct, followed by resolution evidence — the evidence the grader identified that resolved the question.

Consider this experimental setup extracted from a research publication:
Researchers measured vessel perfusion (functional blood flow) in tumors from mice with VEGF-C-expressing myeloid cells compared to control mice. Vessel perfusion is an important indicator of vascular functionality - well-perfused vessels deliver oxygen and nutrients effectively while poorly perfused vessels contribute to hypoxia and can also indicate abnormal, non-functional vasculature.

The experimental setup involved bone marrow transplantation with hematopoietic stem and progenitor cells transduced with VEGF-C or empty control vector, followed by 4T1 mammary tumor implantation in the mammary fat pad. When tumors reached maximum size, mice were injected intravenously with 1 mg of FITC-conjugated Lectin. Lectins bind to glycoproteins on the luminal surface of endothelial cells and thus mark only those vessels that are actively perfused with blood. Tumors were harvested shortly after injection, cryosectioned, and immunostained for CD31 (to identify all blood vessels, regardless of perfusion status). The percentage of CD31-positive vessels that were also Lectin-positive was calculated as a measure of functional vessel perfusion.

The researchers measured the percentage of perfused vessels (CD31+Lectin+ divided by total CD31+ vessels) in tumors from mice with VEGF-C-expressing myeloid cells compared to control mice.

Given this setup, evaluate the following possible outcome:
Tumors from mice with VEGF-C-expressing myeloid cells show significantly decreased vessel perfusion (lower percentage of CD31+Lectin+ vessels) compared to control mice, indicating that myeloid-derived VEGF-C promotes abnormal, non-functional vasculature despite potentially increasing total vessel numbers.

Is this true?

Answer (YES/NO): NO